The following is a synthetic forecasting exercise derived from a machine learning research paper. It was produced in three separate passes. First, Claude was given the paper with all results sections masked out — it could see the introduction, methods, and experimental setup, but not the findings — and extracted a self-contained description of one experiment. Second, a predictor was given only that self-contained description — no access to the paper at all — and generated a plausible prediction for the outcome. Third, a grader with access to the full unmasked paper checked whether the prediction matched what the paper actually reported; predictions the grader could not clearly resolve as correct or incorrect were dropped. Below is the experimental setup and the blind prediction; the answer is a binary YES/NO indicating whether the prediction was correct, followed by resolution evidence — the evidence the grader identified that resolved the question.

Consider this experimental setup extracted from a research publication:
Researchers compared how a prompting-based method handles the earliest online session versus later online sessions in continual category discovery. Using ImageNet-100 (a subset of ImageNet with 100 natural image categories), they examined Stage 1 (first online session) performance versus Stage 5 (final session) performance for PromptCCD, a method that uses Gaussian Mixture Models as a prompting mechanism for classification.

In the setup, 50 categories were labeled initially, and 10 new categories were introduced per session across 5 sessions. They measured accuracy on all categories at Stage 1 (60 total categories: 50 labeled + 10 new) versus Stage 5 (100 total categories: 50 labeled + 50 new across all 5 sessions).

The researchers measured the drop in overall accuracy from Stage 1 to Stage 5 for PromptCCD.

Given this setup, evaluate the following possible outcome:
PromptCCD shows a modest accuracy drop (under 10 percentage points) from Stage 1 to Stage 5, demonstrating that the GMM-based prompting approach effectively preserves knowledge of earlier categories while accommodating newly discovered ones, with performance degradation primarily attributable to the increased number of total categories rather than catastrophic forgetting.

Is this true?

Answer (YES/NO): NO